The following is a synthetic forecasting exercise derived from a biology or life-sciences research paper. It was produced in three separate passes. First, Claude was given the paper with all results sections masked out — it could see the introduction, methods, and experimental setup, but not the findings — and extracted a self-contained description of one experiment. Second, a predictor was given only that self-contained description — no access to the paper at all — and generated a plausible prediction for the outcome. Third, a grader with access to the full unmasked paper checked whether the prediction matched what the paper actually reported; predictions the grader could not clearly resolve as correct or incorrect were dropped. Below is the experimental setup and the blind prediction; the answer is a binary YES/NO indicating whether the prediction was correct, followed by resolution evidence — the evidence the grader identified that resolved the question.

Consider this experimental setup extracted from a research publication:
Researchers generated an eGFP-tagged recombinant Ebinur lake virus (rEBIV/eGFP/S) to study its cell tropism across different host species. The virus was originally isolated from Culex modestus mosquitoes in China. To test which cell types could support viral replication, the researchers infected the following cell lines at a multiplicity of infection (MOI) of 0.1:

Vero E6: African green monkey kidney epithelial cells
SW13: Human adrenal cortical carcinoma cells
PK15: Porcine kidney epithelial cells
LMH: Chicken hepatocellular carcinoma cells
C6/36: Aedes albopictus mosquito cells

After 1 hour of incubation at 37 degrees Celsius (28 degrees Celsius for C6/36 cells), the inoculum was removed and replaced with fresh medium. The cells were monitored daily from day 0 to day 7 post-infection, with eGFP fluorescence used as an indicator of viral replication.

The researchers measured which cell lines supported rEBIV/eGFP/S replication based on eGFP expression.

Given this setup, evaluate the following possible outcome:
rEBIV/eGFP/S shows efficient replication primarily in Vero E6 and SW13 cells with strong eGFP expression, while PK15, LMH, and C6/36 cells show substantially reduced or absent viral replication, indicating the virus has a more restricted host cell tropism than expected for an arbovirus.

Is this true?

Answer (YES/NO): NO